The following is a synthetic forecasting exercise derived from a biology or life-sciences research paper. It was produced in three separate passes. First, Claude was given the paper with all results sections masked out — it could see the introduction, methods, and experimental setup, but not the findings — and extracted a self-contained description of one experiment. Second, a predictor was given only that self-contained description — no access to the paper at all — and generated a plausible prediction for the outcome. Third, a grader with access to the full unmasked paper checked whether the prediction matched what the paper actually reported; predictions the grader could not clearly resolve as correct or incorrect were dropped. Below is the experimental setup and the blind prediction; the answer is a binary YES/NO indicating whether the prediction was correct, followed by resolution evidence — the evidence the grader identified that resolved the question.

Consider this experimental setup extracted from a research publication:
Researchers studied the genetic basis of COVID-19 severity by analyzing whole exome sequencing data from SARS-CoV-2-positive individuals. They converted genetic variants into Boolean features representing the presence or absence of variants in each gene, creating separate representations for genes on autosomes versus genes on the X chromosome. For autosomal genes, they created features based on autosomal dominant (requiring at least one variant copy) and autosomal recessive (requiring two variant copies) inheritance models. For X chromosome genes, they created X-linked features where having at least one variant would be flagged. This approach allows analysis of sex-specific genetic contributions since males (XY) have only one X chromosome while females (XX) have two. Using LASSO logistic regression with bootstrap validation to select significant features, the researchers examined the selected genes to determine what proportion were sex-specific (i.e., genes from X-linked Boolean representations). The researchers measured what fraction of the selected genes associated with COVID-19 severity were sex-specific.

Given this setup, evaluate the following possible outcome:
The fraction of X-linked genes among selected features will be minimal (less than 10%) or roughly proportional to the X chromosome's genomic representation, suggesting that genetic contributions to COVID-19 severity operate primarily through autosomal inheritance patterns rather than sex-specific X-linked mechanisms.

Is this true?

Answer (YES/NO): NO